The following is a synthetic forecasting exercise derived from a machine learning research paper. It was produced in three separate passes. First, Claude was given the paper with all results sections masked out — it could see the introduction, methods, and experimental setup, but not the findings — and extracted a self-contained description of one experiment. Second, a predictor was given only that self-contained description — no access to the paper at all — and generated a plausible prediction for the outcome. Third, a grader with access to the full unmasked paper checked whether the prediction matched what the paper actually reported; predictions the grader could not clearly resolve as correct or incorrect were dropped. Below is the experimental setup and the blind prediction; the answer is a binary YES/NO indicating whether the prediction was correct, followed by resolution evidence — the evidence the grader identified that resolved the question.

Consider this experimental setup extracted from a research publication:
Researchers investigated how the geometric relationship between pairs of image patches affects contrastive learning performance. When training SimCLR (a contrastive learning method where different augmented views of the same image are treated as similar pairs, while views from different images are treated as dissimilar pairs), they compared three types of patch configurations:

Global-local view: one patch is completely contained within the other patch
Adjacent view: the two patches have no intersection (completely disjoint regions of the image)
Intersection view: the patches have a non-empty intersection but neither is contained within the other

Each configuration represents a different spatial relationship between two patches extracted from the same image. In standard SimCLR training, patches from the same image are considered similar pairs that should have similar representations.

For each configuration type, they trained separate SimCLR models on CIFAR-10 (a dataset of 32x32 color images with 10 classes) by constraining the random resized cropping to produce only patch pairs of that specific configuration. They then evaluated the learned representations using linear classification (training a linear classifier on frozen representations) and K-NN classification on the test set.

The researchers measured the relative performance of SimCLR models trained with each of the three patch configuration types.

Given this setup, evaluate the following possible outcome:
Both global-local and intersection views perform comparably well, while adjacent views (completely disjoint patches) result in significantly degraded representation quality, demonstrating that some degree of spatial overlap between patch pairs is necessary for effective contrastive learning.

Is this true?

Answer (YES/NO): NO